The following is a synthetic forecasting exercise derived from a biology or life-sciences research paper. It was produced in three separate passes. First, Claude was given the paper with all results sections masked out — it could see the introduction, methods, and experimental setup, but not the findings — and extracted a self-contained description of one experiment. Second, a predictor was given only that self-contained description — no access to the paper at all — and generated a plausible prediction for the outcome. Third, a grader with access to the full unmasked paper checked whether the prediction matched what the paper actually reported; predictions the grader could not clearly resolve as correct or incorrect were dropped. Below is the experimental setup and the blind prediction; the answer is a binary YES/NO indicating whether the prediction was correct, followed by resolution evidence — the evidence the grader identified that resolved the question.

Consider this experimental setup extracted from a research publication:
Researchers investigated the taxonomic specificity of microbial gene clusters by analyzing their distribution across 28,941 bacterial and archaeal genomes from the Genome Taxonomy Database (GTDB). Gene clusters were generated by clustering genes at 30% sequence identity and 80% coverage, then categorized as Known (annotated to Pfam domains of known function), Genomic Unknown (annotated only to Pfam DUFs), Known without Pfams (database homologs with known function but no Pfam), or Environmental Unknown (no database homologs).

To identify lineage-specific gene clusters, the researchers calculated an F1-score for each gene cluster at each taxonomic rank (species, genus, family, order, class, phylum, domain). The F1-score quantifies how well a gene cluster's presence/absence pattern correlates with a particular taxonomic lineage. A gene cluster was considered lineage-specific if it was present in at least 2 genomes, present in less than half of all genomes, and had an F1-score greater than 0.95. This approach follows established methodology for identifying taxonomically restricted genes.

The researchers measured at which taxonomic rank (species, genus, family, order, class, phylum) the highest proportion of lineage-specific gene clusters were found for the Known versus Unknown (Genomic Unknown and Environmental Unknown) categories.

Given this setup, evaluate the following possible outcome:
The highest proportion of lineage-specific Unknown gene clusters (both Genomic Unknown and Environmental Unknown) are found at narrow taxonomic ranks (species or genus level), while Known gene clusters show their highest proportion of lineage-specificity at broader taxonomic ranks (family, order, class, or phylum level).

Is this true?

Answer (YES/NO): NO